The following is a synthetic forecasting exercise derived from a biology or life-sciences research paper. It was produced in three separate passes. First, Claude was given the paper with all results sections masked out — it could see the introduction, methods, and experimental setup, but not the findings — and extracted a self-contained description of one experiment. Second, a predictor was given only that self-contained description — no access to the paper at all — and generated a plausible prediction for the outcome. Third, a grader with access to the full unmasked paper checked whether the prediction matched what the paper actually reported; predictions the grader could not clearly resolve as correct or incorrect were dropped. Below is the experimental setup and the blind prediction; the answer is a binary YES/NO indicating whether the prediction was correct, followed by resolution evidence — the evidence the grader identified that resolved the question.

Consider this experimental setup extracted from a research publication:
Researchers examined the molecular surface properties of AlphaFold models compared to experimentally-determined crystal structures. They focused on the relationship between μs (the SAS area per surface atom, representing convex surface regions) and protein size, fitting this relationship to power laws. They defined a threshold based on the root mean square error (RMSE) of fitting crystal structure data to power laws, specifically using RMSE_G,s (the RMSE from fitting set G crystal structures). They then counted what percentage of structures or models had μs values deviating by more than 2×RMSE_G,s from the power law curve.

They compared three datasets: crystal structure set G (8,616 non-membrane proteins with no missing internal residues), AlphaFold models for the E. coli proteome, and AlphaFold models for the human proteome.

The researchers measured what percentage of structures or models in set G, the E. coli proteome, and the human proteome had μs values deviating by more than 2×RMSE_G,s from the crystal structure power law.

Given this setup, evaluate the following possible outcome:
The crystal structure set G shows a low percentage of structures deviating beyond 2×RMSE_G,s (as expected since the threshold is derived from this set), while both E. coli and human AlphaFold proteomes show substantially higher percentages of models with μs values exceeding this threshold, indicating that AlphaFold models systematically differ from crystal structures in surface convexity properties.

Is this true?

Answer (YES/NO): YES